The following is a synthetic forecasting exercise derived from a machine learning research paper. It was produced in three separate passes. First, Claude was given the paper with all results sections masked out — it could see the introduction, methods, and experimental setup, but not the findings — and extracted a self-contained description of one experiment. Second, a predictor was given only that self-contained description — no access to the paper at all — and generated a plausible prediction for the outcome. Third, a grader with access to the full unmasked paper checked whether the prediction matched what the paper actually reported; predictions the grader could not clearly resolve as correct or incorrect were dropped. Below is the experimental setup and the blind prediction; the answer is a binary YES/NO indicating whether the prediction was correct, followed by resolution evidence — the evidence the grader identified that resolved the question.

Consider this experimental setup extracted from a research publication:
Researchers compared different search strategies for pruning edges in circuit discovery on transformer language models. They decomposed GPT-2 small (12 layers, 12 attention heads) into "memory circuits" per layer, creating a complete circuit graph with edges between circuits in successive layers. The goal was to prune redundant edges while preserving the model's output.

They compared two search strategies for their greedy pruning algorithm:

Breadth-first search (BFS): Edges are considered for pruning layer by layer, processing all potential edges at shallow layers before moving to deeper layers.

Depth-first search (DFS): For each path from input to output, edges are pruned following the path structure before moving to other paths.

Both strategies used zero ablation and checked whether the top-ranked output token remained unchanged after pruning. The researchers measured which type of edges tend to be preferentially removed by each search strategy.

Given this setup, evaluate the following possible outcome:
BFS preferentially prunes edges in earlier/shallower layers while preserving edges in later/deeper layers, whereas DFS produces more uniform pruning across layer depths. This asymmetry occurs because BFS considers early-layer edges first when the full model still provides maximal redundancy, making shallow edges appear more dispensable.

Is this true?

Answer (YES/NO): NO